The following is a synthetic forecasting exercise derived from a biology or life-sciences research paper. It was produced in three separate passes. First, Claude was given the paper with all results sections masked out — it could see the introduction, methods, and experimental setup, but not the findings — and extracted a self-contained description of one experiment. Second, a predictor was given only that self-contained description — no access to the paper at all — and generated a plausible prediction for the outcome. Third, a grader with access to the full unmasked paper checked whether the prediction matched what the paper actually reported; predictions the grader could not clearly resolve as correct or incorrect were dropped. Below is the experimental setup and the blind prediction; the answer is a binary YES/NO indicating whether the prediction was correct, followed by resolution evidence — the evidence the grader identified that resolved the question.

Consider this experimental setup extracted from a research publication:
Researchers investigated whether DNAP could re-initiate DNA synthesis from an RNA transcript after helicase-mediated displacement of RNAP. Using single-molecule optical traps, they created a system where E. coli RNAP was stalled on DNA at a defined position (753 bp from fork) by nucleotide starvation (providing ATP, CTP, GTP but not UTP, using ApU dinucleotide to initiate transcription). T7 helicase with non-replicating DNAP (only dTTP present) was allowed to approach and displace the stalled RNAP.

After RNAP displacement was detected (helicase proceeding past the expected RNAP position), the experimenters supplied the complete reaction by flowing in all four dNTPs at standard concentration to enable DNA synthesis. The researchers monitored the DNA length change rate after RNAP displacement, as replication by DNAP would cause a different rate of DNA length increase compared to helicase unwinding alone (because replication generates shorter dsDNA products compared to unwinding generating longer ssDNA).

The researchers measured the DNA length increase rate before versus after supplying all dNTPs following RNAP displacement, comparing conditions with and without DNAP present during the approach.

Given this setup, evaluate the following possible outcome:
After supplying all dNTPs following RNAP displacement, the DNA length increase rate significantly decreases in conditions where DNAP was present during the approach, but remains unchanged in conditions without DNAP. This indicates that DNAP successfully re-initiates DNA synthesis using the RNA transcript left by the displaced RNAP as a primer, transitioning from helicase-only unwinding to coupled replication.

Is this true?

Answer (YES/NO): NO